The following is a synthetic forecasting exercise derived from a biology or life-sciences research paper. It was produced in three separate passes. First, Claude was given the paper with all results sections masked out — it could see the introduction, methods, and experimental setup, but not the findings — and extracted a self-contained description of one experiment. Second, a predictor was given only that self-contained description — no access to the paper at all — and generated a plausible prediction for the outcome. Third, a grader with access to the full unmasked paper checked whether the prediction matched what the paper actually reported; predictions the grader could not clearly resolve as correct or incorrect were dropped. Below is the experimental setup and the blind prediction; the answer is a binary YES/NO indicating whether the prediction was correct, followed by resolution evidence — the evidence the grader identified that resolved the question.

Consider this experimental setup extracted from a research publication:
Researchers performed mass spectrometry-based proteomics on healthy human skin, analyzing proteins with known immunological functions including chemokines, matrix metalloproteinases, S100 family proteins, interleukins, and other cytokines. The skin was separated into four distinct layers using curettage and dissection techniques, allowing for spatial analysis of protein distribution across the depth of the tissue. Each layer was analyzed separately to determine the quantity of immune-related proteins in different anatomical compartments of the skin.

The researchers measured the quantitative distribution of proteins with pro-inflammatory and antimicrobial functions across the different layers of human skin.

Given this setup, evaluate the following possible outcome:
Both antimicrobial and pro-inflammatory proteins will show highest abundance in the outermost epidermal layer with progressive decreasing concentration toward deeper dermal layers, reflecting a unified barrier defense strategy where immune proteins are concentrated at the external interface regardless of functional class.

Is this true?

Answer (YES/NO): NO